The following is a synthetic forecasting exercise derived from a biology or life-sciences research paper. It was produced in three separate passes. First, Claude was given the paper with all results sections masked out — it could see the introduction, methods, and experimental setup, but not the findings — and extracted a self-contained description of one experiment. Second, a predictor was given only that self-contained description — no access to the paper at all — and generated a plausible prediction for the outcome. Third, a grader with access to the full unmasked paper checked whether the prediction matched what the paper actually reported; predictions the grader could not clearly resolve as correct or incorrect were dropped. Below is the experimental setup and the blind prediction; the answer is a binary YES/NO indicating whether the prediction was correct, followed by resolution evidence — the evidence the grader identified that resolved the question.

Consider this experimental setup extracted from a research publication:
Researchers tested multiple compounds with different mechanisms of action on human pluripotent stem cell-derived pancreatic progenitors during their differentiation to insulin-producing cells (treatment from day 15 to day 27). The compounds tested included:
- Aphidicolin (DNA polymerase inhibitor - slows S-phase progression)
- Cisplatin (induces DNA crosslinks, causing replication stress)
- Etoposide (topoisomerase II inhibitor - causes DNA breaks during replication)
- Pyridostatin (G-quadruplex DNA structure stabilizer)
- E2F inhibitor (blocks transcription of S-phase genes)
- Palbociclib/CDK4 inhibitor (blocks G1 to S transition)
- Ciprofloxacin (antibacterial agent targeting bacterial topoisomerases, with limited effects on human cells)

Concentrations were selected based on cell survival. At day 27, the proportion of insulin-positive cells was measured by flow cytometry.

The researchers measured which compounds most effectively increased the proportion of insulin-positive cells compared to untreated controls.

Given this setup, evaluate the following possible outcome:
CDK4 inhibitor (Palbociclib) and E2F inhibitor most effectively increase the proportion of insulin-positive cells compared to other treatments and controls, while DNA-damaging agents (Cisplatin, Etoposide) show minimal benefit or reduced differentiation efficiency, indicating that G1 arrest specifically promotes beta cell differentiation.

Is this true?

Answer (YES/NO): NO